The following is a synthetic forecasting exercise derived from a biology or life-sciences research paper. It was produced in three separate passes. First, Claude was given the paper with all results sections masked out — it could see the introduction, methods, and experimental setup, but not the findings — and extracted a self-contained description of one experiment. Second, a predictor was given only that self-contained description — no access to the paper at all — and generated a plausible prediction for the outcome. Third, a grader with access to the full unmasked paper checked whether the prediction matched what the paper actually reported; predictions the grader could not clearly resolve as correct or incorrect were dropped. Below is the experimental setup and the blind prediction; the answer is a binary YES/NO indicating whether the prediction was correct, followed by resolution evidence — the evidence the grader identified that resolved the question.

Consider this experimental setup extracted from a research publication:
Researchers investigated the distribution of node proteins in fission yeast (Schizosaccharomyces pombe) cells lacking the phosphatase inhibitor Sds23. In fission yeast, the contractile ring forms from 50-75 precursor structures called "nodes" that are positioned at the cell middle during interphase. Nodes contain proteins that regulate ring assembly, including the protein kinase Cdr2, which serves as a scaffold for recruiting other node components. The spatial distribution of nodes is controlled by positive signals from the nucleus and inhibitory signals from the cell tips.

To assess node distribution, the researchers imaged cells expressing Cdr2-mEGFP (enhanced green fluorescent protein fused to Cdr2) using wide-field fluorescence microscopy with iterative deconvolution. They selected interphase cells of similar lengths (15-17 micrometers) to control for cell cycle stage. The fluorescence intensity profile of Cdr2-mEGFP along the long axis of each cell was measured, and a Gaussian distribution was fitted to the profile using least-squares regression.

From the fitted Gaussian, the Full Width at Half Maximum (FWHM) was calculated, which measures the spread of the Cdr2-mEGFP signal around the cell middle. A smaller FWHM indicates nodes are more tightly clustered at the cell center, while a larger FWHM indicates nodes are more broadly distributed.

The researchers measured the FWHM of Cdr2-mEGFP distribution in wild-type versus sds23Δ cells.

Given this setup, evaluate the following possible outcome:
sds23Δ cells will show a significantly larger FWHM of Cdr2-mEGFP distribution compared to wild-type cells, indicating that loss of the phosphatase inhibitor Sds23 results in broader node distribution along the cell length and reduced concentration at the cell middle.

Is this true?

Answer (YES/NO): NO